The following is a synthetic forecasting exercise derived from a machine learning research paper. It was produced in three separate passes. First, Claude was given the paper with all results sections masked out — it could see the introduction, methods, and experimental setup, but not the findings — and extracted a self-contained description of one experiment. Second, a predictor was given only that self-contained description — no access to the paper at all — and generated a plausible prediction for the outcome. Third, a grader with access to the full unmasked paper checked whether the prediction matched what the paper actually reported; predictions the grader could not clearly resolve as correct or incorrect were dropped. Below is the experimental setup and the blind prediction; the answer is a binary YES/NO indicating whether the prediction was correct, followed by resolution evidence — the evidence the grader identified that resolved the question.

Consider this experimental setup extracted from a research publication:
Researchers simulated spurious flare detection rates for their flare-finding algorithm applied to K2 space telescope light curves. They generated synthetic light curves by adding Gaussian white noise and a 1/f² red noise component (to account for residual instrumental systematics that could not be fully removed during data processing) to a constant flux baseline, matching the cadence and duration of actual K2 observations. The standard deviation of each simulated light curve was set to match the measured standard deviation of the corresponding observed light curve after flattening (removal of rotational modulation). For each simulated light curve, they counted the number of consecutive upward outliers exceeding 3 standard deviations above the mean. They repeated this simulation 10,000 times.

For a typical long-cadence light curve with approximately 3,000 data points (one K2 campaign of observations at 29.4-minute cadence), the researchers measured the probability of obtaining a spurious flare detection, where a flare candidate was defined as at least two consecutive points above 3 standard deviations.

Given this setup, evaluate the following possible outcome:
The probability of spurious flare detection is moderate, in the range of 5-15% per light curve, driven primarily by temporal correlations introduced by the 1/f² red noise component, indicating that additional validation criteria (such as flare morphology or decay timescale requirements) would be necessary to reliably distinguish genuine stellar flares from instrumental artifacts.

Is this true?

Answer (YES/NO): NO